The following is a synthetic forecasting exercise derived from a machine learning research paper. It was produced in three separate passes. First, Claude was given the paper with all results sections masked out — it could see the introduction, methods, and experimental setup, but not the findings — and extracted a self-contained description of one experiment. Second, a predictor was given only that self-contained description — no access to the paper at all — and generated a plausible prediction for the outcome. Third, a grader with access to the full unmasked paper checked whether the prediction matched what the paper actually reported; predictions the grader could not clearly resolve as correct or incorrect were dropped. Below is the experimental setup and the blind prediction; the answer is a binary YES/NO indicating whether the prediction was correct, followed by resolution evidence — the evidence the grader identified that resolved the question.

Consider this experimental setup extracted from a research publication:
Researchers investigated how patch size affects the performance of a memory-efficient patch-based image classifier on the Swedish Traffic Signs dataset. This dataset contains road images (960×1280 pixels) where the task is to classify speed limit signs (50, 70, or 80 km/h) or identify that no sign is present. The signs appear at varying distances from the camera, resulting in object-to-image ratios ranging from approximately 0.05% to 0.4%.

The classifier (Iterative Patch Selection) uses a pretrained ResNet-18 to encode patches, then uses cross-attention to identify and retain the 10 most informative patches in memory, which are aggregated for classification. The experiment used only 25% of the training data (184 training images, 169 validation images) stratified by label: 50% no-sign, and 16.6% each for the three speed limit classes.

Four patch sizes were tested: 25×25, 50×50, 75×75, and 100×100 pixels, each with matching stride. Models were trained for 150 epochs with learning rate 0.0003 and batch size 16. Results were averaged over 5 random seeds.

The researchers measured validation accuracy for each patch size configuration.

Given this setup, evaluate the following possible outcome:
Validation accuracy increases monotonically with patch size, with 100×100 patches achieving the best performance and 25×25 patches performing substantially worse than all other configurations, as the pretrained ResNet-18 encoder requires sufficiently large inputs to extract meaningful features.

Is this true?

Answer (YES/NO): NO